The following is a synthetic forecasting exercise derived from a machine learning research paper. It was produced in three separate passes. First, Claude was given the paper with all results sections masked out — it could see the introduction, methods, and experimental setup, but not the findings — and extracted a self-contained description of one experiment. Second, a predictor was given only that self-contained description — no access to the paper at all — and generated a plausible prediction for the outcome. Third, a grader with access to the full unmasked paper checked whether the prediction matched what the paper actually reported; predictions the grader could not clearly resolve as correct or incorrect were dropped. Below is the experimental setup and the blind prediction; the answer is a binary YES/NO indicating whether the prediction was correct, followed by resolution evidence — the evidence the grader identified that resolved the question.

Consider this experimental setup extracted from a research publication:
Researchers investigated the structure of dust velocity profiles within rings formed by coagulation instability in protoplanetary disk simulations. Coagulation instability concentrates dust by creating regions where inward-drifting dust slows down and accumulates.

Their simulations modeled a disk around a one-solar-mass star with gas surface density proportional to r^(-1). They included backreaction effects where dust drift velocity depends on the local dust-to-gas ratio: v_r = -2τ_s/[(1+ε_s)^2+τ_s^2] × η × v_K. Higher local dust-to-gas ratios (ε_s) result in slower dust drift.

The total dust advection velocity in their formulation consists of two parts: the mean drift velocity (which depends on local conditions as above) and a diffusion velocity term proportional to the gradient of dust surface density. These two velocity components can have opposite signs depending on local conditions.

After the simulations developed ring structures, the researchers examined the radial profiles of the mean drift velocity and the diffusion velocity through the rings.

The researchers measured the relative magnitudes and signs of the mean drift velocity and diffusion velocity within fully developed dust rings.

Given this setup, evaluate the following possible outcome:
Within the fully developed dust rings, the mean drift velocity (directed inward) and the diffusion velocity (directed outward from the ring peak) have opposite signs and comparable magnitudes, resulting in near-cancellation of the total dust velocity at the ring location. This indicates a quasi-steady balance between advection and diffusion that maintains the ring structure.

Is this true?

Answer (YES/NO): NO